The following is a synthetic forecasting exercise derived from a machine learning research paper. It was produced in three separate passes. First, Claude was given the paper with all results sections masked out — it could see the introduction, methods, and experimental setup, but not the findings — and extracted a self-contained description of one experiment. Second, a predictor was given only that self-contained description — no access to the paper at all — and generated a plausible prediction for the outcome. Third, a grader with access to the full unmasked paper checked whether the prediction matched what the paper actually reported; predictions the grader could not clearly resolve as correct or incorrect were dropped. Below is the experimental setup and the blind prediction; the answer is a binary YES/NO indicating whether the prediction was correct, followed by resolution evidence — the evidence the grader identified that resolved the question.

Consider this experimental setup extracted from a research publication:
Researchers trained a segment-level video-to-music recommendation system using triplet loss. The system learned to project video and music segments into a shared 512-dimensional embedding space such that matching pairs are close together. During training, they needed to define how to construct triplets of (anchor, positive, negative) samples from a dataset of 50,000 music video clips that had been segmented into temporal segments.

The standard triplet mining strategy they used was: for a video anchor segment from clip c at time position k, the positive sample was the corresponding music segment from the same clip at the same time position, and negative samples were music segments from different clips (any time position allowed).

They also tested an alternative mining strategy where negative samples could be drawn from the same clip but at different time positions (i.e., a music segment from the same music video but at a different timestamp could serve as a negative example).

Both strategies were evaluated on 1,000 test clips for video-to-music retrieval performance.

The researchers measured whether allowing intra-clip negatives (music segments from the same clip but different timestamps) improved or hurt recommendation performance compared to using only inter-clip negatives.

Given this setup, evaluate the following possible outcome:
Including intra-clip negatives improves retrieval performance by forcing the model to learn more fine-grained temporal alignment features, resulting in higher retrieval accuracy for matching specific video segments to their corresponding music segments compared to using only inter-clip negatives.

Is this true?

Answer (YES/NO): NO